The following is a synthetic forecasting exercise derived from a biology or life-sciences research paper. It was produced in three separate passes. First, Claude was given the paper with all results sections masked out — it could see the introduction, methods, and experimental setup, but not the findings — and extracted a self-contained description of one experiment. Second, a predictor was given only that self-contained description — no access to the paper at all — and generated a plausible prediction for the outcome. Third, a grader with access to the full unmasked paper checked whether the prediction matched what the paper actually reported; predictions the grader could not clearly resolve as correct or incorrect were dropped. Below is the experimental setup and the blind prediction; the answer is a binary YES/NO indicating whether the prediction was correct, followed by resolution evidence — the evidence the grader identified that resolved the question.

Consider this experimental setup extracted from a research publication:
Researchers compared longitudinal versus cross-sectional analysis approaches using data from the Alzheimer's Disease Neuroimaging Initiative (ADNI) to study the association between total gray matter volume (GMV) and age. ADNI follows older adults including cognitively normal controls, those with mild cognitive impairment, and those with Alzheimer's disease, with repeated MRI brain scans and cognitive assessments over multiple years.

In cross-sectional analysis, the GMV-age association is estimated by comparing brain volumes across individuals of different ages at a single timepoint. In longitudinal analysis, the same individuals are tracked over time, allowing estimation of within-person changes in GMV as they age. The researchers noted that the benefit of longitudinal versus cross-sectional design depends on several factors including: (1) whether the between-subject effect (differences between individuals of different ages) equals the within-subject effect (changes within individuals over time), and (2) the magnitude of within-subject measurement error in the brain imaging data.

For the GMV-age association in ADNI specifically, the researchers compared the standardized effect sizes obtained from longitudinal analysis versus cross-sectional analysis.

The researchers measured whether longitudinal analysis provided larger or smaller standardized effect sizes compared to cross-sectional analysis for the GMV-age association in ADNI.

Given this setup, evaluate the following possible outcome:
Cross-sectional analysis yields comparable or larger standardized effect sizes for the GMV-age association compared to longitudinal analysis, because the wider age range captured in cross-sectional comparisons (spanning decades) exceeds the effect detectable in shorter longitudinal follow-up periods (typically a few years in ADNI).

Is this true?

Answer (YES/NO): NO